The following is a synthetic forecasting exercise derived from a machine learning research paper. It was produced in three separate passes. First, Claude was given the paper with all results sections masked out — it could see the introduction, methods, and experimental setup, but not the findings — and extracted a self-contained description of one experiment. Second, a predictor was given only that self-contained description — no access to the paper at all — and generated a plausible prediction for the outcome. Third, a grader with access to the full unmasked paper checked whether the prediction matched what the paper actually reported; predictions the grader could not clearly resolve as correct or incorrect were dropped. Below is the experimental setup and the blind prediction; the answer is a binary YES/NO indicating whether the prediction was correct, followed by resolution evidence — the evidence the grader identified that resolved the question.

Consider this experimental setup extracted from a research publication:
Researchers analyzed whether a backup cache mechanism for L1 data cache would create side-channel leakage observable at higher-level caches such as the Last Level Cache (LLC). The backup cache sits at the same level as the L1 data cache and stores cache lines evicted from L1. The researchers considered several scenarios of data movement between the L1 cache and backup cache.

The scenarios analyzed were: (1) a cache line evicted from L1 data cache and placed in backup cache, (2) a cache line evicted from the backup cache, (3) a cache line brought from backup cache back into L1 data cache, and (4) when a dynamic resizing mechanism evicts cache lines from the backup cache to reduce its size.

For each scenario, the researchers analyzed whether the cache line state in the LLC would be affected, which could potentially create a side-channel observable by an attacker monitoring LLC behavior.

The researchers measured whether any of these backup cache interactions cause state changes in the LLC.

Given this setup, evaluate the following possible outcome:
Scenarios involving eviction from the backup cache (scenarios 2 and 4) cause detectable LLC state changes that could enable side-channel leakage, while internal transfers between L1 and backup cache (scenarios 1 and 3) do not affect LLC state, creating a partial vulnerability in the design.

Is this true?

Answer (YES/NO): NO